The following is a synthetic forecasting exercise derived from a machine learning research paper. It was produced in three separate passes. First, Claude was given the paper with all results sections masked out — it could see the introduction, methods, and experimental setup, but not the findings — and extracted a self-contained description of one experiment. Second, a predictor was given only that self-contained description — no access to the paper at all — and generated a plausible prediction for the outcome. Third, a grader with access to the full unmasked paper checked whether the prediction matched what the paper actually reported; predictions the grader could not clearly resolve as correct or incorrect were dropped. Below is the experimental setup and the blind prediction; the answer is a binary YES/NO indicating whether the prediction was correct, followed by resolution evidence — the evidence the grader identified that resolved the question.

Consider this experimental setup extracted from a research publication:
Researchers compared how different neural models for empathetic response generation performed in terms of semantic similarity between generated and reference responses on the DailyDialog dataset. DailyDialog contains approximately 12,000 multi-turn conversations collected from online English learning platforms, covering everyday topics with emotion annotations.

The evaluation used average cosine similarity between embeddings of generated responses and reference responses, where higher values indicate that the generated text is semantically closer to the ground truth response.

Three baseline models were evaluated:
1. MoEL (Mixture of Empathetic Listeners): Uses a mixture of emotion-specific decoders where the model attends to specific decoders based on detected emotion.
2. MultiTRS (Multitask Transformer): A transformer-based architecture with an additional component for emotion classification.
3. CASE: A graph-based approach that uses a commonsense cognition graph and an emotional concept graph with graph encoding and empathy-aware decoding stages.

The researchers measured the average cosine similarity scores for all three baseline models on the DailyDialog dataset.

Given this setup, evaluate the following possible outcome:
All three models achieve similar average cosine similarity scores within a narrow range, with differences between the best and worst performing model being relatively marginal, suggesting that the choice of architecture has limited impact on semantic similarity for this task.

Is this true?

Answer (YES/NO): NO